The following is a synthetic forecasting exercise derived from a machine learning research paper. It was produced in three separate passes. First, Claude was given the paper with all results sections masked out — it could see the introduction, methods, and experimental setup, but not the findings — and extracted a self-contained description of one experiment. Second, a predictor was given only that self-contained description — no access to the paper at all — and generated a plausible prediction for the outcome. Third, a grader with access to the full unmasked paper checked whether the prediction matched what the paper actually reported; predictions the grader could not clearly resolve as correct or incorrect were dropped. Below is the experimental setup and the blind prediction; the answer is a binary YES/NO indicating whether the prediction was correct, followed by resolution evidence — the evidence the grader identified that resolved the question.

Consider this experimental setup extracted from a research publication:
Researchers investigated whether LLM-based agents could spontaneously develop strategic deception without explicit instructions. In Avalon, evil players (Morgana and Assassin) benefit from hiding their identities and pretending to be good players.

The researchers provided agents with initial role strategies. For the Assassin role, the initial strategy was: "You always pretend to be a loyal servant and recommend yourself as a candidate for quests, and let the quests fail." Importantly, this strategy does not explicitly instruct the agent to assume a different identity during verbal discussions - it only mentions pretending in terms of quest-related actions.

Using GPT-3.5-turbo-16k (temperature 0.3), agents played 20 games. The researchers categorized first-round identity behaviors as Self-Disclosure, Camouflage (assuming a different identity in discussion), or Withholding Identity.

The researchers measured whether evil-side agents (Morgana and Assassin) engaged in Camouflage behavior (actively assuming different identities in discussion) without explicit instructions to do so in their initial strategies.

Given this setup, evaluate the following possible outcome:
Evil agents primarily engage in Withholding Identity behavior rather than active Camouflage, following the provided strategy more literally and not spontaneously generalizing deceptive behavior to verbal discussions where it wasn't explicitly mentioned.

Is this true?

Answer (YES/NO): NO